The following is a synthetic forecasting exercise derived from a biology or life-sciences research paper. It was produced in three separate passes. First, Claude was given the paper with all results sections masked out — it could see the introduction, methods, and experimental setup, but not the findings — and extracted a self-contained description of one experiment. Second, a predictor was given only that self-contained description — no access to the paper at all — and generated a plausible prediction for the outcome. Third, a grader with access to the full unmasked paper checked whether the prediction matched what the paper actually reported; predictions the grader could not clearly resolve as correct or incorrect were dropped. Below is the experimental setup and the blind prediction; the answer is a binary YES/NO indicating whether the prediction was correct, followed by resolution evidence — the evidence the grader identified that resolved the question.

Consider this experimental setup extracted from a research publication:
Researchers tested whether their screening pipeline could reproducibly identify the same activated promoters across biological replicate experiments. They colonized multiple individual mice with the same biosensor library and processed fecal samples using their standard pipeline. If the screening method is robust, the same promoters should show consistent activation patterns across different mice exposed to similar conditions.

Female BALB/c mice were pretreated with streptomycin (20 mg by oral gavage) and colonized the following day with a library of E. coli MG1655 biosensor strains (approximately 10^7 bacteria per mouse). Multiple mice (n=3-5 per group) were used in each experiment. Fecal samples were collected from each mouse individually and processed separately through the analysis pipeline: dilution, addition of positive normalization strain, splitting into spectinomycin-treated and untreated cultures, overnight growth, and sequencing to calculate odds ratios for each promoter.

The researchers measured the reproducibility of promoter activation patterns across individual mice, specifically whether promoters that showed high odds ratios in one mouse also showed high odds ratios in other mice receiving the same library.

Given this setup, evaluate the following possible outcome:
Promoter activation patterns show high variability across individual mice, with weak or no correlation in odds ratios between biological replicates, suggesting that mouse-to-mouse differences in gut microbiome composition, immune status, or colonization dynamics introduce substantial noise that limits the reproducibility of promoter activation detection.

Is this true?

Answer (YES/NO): NO